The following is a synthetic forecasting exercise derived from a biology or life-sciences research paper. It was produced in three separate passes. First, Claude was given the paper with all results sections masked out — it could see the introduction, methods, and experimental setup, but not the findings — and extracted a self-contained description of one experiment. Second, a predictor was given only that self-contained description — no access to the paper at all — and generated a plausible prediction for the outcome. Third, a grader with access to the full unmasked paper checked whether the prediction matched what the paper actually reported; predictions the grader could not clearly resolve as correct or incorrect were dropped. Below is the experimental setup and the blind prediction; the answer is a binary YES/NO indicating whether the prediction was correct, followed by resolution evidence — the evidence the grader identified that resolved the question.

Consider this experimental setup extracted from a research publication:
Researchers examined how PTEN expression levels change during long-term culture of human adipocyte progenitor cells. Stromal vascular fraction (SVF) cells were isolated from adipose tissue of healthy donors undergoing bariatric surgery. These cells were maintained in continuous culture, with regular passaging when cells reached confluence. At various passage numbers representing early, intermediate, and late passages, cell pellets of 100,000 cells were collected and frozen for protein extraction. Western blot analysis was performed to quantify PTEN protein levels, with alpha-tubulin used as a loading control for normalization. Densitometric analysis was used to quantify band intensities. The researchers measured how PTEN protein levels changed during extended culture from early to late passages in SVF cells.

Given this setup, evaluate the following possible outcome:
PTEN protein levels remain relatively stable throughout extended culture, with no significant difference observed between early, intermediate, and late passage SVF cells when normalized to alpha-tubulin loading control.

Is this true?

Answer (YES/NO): NO